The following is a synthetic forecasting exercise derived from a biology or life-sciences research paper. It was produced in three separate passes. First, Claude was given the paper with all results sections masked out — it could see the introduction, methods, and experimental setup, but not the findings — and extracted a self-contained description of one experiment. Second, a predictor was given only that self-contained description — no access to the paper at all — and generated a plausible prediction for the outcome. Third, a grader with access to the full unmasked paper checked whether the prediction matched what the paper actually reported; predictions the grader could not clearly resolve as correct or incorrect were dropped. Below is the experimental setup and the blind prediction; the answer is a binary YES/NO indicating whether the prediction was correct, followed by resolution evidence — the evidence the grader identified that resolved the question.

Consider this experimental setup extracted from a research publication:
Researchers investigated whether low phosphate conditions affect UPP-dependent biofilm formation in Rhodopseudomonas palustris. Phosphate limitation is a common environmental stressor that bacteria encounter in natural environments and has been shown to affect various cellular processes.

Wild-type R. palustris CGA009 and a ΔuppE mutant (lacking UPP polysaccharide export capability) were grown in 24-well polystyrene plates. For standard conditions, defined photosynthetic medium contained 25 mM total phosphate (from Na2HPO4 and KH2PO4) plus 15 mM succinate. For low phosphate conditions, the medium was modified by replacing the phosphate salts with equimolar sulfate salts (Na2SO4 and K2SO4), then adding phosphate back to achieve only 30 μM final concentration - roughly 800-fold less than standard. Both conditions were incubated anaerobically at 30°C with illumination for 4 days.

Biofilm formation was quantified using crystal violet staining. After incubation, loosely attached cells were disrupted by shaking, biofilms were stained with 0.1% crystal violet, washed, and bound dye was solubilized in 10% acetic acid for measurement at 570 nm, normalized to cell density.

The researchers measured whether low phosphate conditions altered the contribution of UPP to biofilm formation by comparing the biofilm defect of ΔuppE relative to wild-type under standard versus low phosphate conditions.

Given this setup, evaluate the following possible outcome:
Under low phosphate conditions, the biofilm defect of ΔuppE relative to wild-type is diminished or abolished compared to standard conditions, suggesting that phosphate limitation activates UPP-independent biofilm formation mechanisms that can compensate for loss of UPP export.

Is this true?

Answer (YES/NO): NO